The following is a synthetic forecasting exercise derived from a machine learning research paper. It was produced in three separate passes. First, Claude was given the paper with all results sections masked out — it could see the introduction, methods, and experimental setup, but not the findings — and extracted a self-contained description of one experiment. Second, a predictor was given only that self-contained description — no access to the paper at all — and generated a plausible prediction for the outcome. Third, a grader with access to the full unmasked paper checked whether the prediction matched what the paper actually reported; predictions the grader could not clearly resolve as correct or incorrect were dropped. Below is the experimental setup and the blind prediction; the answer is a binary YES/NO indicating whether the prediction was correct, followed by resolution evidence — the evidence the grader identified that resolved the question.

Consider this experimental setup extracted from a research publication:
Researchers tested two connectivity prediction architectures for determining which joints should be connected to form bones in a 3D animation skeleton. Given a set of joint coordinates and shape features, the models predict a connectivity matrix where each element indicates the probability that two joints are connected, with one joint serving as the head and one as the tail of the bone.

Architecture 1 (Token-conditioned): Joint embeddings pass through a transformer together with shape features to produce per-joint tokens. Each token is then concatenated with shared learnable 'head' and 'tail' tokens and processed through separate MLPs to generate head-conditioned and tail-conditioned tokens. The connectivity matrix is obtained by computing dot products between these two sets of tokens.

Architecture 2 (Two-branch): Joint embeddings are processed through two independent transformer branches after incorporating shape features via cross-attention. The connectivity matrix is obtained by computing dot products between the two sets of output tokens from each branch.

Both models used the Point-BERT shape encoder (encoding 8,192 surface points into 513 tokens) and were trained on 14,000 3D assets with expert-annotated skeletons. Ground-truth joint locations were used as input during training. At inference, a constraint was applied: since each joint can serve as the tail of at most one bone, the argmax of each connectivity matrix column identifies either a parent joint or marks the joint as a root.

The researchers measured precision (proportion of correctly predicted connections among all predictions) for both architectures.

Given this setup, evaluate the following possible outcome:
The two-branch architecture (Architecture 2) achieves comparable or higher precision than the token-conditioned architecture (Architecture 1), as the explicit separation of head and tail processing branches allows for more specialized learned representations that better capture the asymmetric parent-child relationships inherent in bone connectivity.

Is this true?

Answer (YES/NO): YES